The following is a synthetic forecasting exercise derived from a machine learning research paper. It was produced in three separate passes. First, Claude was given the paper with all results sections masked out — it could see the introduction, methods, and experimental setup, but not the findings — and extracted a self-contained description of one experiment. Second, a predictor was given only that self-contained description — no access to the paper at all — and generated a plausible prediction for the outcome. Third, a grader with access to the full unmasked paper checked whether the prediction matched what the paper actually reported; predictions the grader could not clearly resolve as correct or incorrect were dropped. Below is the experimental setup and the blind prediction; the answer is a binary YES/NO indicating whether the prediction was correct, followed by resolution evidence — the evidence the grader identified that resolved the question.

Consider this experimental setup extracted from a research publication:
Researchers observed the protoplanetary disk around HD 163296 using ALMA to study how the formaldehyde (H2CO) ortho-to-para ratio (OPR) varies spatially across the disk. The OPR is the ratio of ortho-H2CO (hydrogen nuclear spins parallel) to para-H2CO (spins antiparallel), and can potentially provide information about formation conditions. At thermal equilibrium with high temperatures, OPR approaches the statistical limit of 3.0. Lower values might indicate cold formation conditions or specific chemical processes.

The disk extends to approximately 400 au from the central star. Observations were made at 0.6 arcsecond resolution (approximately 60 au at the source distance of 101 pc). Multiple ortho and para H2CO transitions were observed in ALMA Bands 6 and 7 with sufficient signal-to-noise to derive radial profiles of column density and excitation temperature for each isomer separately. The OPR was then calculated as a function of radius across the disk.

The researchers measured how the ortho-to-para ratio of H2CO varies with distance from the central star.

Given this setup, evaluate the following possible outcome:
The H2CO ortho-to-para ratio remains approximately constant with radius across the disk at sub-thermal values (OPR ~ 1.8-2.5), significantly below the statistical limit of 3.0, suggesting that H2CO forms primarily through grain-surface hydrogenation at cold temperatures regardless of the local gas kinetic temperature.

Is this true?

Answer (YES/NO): NO